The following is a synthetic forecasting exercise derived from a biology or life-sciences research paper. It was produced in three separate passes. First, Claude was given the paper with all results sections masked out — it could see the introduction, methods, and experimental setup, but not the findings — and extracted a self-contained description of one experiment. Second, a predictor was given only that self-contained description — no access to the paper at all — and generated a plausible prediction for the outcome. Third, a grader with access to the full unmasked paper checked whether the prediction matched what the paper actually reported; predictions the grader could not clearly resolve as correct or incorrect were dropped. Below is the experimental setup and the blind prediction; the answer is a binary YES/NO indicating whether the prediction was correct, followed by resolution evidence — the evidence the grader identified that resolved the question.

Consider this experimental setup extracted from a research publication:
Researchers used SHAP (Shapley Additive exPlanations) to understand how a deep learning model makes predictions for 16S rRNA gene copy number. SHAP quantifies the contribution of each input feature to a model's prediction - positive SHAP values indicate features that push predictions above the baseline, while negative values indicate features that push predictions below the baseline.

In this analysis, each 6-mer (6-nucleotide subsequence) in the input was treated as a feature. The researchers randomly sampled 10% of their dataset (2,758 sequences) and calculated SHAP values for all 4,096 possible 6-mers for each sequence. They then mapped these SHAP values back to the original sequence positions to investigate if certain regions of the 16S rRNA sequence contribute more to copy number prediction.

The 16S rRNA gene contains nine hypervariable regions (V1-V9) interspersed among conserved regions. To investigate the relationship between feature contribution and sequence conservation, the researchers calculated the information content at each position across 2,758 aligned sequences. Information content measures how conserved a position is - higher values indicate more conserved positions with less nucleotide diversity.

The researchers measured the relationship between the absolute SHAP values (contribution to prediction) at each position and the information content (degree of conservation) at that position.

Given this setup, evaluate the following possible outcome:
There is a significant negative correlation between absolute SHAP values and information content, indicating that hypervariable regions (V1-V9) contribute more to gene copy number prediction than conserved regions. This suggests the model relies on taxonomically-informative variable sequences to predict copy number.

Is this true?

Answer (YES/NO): NO